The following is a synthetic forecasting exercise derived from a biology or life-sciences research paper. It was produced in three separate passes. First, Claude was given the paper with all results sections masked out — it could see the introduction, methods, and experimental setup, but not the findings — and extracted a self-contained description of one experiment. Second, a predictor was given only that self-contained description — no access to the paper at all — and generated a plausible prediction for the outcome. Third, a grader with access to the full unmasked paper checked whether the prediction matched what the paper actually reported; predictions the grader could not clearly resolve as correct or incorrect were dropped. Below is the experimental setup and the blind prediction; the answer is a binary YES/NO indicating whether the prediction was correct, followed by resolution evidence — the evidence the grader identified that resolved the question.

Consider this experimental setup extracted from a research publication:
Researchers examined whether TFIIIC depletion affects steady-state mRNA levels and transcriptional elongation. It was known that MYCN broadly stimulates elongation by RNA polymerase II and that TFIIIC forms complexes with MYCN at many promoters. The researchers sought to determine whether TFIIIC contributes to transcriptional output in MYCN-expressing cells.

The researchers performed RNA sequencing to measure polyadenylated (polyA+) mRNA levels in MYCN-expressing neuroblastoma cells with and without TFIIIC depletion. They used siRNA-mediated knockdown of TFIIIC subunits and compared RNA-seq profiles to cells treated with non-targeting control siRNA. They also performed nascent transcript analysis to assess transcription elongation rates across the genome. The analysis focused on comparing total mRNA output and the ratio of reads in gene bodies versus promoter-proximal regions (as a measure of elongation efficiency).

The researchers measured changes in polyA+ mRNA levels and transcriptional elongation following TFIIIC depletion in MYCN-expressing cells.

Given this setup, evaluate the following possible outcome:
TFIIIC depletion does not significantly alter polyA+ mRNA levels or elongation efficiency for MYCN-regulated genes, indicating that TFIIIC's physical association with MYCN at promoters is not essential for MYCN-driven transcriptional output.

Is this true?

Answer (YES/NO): YES